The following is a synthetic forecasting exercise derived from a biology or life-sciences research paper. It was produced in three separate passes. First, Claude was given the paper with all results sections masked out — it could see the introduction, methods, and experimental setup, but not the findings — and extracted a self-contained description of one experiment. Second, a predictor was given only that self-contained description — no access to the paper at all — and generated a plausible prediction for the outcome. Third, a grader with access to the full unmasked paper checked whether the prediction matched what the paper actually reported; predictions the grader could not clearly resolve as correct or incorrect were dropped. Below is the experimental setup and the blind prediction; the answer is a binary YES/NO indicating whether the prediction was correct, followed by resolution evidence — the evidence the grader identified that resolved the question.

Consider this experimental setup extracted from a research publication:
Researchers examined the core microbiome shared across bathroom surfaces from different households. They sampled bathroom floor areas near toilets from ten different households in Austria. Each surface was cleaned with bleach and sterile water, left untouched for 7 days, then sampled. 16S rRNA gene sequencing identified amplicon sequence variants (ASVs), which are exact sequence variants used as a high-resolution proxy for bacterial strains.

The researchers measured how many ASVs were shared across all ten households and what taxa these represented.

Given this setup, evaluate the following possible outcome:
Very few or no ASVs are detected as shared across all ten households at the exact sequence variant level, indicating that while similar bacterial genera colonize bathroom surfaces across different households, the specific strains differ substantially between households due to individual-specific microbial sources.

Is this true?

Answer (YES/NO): YES